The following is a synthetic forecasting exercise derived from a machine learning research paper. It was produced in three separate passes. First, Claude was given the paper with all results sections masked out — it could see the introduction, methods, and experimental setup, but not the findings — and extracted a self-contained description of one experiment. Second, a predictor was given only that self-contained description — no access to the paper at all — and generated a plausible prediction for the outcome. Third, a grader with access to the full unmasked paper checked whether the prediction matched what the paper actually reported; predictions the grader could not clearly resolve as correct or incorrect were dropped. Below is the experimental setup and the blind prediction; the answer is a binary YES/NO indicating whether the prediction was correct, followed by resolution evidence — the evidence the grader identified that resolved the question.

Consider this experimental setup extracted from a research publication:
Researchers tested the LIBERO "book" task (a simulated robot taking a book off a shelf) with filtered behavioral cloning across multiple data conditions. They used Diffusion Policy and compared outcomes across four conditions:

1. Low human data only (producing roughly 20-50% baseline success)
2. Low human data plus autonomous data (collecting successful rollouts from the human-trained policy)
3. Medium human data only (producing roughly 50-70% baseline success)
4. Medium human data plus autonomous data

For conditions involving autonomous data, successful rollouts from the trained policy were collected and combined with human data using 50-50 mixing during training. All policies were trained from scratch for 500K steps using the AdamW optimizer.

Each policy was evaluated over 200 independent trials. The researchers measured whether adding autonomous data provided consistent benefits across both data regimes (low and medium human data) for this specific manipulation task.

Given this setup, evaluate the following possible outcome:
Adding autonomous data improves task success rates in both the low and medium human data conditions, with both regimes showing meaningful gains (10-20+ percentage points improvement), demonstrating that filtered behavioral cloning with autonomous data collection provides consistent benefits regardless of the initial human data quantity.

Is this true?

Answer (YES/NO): NO